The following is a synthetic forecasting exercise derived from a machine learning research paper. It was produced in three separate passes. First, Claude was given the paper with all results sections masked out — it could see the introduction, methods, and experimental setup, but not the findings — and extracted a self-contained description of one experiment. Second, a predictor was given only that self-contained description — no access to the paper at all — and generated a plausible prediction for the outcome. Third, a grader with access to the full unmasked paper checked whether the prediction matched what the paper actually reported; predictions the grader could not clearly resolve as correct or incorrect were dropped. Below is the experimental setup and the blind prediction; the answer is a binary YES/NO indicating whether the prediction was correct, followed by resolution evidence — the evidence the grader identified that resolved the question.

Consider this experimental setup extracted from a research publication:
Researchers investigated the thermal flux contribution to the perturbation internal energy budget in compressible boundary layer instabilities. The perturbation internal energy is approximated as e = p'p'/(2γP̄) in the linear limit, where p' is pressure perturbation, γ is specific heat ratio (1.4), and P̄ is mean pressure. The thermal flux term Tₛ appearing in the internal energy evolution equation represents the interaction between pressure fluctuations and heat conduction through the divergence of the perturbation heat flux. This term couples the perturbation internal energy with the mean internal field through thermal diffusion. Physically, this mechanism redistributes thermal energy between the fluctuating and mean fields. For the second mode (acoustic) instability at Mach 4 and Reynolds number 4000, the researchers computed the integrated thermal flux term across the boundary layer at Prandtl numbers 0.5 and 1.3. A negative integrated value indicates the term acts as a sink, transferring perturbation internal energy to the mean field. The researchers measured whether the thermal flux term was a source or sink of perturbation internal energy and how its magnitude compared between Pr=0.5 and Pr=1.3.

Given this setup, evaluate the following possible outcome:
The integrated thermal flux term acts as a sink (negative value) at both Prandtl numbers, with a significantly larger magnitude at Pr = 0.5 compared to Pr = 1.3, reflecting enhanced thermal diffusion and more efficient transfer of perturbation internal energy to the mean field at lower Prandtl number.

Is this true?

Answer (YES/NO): YES